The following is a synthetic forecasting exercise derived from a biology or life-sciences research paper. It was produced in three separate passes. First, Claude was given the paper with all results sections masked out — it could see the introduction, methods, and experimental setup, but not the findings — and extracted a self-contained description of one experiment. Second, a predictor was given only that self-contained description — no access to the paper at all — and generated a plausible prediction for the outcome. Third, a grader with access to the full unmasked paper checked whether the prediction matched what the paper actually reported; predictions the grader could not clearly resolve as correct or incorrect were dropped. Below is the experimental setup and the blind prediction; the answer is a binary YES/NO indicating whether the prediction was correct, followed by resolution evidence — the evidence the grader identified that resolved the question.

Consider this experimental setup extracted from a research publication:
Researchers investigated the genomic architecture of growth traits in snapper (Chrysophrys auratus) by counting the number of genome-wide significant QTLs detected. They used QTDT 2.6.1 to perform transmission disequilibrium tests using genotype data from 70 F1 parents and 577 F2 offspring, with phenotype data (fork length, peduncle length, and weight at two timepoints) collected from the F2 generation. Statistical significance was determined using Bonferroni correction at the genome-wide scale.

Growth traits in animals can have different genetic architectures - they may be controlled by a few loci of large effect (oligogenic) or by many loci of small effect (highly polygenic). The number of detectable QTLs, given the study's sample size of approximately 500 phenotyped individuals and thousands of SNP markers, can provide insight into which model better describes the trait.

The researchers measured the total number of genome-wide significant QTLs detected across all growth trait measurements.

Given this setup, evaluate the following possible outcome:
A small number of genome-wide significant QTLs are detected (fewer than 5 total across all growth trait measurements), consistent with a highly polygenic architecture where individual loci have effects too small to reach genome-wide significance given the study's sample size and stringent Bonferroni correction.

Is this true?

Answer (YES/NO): NO